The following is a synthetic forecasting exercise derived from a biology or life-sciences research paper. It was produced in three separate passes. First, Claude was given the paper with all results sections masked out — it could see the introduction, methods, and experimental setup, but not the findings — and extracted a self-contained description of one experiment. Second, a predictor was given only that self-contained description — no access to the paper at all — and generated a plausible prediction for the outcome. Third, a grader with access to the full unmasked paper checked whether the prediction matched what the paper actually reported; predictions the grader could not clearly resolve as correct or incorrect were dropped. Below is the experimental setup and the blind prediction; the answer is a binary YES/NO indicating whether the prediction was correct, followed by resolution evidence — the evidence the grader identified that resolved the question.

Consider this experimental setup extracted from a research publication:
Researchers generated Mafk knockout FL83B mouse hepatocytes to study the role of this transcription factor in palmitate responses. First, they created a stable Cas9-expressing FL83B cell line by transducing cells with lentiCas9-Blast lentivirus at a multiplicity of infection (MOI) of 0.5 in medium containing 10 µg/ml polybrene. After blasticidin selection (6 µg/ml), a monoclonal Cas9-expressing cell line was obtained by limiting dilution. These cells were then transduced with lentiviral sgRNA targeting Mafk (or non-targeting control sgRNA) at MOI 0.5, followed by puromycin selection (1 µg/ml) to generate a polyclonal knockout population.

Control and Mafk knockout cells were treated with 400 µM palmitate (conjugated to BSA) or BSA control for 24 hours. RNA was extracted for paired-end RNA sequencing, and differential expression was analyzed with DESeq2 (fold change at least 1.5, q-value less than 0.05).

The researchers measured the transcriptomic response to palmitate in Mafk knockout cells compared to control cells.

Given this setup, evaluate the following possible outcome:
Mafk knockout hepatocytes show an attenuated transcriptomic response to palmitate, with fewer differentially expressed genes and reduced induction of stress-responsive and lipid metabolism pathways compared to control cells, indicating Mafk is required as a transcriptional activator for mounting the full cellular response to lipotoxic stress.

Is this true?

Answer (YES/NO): NO